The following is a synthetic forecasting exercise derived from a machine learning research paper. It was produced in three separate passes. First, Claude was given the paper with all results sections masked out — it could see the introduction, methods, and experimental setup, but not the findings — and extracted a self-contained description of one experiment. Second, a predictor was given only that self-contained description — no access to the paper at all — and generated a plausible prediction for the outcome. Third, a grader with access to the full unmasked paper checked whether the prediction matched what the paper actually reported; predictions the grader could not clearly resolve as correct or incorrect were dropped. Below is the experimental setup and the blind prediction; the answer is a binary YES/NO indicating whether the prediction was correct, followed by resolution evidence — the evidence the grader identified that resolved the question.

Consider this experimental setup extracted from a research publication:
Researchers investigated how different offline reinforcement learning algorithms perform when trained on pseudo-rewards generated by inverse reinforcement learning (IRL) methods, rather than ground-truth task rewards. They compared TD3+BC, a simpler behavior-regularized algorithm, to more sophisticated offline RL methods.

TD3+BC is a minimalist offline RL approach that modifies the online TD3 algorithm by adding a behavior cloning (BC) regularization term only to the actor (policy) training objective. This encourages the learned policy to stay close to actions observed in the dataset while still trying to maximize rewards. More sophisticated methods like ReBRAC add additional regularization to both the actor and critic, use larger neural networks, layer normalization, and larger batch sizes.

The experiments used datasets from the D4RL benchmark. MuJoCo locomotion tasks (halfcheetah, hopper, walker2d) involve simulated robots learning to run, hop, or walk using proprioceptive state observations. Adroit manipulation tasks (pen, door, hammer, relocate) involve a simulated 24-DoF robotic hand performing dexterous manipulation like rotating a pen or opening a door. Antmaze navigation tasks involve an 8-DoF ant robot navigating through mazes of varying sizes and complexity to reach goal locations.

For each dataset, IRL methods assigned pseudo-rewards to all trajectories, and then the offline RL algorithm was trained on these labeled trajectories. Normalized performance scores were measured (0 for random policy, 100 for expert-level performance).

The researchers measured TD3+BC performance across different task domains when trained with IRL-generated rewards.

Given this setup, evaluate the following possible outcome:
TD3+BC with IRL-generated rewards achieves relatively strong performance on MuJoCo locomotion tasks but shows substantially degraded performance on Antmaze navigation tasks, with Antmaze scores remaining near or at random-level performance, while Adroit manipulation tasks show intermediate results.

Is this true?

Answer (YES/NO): NO